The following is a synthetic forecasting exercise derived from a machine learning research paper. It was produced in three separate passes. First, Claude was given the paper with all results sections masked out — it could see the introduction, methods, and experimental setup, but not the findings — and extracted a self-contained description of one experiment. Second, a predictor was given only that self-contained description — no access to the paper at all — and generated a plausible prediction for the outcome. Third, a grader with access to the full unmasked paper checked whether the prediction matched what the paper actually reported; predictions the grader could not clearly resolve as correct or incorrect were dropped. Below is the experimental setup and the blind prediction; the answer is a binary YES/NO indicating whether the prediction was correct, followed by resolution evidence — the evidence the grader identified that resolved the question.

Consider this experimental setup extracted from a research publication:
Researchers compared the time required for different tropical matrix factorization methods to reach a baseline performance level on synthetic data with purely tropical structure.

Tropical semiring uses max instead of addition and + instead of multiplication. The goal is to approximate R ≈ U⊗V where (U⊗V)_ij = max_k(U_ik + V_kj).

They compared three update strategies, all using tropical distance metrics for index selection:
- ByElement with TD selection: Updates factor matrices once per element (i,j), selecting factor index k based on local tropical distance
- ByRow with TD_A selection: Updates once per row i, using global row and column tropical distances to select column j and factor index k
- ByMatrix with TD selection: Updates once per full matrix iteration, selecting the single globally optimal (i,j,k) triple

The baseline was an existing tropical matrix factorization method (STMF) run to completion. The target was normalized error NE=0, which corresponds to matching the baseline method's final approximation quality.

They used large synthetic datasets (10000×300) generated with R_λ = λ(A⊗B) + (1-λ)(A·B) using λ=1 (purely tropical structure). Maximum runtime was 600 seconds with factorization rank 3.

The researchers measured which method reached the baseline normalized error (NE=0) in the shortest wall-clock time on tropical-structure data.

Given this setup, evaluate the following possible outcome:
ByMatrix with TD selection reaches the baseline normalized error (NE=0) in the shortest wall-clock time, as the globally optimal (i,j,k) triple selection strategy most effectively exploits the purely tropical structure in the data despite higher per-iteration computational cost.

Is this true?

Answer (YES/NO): NO